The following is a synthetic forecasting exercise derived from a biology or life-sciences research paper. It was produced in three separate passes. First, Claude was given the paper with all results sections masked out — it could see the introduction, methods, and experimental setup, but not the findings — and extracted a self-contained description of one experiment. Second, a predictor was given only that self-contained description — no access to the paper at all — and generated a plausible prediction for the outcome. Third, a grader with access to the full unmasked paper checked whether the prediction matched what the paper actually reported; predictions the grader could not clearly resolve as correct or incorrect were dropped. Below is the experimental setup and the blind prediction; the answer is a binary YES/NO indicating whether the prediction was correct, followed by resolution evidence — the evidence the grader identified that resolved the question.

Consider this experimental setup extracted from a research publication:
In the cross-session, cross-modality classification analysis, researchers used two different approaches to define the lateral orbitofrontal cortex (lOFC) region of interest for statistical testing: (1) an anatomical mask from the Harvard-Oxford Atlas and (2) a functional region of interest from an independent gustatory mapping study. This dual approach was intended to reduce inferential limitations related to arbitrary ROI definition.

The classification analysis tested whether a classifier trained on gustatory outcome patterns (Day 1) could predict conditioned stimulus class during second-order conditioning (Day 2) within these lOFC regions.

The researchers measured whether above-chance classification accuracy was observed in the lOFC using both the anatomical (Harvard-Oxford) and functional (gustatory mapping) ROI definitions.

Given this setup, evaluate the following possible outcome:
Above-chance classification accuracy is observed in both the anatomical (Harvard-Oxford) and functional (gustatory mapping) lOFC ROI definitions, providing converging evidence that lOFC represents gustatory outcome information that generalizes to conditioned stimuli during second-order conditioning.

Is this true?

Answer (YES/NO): YES